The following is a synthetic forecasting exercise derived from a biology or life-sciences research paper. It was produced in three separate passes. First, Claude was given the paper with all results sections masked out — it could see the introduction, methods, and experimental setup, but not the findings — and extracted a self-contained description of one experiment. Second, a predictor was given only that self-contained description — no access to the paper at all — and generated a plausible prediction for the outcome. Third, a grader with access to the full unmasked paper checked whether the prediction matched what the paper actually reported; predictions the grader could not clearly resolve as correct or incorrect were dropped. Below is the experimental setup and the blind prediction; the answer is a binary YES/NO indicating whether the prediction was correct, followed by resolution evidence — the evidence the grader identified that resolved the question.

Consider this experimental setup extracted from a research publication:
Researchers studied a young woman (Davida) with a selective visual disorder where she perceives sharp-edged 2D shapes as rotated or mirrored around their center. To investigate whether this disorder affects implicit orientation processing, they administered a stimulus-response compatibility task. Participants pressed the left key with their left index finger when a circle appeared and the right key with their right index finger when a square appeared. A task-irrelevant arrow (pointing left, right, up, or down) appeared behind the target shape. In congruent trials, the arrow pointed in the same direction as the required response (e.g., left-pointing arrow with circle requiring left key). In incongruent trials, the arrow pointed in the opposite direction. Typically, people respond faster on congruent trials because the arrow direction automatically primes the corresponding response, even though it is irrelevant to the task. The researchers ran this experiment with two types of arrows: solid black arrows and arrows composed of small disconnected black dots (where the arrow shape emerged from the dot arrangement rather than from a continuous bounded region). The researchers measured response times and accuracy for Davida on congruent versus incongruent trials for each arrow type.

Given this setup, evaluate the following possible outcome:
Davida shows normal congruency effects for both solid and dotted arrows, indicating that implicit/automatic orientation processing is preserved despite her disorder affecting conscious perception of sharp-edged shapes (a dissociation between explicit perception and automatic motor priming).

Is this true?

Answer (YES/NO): NO